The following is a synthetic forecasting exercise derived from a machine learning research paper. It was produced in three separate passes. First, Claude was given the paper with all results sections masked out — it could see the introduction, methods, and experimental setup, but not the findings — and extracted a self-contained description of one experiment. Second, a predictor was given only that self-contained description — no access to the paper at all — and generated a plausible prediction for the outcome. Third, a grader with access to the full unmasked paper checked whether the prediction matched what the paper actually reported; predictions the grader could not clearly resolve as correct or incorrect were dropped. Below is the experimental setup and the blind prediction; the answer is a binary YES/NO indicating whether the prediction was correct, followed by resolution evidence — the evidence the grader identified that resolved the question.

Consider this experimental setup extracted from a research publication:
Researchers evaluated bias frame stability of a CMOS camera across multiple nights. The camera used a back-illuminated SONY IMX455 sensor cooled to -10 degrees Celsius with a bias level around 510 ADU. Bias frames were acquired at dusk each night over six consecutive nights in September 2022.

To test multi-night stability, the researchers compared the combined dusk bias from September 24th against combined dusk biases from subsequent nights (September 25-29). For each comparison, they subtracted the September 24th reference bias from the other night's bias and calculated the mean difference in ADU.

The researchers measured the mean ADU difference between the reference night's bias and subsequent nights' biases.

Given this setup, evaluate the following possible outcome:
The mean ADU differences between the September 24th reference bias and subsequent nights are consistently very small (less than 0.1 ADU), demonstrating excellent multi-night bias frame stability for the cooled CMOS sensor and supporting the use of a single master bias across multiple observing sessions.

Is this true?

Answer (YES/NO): YES